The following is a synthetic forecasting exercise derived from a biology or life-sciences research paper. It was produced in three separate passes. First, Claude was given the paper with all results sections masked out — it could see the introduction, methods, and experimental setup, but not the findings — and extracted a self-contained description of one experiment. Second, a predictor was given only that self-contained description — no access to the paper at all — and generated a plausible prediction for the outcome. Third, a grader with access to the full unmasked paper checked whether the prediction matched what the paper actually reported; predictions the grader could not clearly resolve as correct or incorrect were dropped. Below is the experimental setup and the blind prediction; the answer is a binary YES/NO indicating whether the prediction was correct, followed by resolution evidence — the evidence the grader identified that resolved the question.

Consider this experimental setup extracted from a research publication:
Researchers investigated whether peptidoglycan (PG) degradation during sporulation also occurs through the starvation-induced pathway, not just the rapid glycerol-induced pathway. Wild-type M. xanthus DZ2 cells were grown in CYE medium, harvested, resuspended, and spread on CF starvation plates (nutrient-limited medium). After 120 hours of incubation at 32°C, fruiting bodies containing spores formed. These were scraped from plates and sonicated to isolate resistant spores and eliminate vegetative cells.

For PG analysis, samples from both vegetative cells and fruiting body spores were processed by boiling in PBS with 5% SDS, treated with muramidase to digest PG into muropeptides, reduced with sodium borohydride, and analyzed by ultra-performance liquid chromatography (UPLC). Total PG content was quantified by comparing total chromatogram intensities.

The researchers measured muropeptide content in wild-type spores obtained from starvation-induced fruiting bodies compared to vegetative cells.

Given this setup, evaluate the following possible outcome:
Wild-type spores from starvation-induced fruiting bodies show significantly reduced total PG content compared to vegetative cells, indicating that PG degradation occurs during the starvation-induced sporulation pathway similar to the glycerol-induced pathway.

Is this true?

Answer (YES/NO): YES